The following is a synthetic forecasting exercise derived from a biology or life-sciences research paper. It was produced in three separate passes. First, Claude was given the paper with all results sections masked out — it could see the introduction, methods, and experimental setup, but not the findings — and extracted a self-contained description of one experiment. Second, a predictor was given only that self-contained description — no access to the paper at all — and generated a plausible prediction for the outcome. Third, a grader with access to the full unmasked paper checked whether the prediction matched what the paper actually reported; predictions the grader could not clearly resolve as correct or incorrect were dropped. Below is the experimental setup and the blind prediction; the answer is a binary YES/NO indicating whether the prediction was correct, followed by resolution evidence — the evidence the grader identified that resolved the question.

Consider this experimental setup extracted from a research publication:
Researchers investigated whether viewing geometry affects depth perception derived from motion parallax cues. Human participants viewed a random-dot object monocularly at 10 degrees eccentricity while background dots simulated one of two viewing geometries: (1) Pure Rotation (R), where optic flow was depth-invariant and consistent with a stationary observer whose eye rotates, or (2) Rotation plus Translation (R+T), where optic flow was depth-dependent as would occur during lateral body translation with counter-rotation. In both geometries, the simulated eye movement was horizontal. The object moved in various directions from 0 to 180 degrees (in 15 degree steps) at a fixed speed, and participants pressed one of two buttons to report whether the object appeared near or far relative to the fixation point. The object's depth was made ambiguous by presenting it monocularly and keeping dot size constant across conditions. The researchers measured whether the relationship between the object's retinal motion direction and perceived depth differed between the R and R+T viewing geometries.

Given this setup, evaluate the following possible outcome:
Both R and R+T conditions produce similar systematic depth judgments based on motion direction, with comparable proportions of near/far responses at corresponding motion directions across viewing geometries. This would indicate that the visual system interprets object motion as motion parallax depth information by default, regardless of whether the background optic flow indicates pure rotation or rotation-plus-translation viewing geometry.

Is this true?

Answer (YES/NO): NO